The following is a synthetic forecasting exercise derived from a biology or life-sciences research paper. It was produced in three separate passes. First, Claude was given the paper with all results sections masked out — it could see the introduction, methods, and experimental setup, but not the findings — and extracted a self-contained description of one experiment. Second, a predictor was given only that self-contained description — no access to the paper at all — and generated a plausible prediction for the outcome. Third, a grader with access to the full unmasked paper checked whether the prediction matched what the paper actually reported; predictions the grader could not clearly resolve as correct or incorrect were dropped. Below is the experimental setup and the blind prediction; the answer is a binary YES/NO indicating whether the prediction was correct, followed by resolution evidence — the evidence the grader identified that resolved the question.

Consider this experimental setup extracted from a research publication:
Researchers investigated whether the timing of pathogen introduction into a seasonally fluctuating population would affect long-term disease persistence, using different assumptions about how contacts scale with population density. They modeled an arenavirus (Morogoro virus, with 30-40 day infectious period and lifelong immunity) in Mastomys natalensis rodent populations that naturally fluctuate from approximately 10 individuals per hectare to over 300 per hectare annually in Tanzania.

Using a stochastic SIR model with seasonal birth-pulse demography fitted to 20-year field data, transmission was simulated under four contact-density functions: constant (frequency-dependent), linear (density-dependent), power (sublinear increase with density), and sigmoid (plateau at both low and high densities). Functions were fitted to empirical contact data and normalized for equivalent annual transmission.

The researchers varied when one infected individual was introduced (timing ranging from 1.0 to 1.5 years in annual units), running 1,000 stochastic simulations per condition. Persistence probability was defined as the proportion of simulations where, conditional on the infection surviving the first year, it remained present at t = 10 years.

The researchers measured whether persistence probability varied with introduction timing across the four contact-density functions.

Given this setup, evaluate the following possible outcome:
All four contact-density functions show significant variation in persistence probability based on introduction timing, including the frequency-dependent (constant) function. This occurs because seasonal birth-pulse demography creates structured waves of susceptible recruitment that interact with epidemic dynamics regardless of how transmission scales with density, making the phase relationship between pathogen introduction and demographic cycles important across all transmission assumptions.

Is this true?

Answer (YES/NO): NO